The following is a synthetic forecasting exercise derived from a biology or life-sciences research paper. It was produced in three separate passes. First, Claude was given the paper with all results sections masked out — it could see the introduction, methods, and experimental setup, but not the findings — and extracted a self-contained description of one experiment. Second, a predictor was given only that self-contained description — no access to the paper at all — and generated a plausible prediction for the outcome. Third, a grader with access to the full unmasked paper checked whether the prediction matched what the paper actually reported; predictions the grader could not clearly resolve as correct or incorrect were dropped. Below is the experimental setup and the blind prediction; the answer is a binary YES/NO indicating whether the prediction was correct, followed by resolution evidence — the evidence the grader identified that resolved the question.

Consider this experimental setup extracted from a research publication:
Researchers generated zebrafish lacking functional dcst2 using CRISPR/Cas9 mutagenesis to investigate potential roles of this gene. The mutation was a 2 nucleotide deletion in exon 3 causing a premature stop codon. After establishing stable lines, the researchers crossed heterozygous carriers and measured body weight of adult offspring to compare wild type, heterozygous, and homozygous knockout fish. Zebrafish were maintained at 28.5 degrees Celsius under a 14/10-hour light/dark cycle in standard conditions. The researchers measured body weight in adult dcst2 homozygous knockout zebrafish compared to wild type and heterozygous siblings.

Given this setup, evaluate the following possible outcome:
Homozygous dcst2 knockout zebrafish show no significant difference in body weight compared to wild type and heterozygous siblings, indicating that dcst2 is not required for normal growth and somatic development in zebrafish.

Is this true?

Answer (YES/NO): NO